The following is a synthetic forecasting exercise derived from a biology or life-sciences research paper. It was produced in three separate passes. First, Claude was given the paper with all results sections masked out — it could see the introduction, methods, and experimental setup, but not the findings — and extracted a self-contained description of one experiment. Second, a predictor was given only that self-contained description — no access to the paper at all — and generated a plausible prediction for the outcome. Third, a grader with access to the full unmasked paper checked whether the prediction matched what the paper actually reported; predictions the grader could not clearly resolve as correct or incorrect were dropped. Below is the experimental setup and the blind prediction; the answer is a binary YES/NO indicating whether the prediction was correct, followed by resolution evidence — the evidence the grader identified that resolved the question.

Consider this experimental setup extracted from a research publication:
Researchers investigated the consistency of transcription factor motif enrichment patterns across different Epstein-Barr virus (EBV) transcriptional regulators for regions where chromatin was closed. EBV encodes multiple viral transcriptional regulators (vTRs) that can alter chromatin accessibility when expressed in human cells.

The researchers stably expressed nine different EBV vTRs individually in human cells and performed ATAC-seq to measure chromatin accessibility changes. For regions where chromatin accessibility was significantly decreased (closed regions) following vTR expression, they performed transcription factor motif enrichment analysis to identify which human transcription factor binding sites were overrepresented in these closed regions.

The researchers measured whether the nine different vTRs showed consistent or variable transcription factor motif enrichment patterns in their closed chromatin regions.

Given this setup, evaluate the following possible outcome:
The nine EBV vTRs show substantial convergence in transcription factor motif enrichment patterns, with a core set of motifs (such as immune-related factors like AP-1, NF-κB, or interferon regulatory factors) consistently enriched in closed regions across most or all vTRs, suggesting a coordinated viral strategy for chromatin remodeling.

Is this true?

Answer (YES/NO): NO